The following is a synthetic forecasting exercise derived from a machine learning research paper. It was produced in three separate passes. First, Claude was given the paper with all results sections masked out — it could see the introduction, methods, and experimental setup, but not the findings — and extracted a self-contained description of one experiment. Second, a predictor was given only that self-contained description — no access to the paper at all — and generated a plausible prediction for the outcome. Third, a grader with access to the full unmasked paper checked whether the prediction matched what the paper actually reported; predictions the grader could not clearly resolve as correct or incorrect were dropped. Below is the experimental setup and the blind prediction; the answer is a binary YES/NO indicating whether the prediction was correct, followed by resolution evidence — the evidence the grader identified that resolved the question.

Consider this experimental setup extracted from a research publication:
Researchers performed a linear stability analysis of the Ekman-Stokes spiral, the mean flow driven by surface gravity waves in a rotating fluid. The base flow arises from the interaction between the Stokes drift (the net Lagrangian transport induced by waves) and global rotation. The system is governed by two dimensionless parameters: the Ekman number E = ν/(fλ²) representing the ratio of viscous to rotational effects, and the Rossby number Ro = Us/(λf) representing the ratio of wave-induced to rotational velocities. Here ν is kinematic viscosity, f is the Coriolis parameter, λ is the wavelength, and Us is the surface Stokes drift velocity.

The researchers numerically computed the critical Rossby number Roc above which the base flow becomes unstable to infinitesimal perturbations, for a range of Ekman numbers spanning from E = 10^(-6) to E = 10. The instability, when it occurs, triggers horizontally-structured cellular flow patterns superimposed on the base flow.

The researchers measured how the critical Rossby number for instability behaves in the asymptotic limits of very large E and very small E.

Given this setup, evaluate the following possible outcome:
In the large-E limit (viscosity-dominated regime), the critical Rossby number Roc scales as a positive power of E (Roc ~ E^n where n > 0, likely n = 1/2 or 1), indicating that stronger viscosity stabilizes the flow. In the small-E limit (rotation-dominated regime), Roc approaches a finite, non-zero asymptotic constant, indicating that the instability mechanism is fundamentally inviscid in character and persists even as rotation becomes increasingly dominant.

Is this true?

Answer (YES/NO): NO